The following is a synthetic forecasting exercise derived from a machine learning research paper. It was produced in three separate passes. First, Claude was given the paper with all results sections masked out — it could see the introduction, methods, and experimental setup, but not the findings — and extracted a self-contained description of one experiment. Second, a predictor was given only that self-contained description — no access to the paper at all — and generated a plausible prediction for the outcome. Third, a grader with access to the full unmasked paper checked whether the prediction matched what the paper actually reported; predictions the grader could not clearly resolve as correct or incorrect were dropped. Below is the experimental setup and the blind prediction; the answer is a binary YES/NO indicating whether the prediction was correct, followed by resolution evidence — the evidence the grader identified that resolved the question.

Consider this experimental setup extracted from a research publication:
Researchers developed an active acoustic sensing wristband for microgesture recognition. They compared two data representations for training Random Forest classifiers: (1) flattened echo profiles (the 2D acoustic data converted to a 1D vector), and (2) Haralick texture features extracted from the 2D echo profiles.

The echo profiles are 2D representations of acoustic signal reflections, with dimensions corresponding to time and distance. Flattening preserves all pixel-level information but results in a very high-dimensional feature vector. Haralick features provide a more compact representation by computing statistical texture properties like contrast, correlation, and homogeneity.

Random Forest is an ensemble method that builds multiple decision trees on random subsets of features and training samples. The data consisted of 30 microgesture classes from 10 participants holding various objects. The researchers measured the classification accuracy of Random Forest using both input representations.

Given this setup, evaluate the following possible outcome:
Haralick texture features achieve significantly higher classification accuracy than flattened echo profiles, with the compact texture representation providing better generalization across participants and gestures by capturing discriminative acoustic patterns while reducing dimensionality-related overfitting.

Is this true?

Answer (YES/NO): YES